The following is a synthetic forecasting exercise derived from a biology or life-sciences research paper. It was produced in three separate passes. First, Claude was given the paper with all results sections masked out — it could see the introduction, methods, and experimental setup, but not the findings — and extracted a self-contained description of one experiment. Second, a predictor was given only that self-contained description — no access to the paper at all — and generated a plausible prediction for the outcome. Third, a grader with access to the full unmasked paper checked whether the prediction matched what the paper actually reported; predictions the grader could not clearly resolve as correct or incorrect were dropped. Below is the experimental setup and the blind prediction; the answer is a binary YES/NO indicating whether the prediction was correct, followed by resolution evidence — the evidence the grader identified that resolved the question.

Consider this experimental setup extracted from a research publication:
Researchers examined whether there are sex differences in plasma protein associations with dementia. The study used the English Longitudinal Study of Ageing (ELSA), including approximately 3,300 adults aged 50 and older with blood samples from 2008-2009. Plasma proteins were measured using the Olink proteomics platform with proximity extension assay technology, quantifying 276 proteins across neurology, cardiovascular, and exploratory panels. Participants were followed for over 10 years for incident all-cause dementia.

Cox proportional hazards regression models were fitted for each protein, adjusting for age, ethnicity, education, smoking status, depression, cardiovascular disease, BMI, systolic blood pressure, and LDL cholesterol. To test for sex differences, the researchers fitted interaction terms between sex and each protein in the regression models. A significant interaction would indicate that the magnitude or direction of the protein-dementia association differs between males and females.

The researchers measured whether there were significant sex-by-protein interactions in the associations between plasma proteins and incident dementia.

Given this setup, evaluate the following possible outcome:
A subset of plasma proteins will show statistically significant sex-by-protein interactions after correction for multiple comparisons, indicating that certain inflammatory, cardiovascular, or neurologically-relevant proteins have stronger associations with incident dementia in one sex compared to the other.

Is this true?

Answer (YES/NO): NO